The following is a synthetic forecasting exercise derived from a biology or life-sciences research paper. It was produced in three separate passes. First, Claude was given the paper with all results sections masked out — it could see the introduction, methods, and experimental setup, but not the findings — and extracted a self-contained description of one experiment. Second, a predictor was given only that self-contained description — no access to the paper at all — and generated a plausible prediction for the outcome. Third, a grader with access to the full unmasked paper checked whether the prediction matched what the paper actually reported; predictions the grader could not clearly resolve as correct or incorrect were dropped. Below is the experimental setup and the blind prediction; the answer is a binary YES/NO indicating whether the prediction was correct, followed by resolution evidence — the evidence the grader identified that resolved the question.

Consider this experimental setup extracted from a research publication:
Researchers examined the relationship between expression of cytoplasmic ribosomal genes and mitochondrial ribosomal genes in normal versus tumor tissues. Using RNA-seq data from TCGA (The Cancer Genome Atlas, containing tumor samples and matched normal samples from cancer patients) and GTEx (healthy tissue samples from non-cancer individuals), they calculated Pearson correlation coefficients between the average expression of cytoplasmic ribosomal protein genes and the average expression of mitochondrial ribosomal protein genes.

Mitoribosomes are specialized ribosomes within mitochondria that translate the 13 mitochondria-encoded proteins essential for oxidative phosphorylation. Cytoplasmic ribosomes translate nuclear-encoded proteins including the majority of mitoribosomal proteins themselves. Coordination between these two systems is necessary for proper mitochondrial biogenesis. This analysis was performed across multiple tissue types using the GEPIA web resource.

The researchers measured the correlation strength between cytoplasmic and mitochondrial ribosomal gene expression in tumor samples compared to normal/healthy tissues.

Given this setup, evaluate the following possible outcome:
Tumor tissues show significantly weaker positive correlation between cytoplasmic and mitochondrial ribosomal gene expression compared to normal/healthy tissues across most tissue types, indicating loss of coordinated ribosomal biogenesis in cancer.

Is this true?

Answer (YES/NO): YES